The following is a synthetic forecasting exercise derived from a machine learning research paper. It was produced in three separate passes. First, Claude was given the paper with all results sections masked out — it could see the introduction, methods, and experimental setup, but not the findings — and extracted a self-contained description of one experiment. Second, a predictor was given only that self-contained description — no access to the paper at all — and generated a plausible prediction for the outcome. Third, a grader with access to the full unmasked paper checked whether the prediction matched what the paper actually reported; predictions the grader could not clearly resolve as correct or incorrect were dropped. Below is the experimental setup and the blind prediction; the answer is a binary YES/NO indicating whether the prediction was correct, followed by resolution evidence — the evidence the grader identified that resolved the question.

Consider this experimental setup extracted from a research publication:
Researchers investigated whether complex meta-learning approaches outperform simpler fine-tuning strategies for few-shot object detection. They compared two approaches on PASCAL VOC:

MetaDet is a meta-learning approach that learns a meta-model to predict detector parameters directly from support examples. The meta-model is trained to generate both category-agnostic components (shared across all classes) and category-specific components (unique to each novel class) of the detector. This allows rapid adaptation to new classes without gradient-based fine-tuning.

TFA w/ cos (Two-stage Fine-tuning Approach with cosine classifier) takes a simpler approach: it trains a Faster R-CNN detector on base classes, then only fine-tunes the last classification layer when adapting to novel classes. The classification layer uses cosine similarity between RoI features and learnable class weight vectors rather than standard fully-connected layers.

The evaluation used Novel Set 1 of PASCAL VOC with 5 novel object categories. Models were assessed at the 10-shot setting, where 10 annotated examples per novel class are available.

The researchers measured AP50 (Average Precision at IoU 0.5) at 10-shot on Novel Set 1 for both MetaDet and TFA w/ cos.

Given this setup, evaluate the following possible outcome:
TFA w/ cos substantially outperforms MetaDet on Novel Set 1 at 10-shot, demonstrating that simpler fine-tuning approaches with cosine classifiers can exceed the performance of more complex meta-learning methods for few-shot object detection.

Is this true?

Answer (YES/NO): YES